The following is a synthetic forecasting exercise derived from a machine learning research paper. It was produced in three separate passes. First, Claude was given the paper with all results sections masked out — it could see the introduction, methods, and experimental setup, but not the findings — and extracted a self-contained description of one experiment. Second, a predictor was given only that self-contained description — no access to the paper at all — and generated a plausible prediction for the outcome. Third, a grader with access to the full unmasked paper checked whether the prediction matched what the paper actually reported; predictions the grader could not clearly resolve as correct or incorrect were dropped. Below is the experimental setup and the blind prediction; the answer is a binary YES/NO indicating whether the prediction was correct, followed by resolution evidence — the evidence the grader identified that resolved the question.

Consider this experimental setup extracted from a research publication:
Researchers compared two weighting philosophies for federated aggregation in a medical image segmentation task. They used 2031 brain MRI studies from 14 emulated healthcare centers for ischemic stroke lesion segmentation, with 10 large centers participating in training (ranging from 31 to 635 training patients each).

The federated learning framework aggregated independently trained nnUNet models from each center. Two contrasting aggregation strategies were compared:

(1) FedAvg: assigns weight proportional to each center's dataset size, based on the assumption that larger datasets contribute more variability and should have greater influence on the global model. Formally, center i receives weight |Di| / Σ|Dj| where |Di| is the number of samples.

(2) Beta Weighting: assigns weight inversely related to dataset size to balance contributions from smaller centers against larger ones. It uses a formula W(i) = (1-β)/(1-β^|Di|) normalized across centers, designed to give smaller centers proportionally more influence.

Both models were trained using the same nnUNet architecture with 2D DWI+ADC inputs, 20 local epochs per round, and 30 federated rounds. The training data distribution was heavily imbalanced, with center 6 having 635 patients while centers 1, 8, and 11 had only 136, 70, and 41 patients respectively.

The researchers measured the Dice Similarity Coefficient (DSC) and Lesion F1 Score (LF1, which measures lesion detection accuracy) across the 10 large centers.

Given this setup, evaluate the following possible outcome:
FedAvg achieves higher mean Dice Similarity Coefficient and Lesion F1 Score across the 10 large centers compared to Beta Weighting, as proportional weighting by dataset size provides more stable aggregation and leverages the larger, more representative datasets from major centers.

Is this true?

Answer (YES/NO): YES